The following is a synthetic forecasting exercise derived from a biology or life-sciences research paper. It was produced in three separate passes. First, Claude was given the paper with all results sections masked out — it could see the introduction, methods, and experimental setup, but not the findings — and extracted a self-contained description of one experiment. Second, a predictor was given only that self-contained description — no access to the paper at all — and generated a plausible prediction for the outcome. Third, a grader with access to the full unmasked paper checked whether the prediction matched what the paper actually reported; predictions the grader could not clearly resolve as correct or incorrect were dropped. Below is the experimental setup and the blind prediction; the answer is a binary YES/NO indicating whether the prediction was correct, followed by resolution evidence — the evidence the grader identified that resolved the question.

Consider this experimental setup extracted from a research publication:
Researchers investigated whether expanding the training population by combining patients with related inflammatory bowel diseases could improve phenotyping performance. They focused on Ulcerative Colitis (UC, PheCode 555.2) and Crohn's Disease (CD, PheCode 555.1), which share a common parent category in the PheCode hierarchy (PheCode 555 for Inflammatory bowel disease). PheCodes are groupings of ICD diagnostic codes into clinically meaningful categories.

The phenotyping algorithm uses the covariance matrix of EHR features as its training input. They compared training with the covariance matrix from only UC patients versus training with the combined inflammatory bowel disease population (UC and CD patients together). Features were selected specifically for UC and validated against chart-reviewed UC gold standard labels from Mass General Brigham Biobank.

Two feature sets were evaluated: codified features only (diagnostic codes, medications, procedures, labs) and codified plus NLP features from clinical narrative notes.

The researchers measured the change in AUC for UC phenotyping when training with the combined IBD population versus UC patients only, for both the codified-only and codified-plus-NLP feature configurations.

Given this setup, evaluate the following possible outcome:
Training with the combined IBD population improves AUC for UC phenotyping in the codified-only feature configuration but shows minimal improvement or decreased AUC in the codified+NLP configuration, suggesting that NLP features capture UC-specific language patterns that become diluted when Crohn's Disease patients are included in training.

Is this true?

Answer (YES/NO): NO